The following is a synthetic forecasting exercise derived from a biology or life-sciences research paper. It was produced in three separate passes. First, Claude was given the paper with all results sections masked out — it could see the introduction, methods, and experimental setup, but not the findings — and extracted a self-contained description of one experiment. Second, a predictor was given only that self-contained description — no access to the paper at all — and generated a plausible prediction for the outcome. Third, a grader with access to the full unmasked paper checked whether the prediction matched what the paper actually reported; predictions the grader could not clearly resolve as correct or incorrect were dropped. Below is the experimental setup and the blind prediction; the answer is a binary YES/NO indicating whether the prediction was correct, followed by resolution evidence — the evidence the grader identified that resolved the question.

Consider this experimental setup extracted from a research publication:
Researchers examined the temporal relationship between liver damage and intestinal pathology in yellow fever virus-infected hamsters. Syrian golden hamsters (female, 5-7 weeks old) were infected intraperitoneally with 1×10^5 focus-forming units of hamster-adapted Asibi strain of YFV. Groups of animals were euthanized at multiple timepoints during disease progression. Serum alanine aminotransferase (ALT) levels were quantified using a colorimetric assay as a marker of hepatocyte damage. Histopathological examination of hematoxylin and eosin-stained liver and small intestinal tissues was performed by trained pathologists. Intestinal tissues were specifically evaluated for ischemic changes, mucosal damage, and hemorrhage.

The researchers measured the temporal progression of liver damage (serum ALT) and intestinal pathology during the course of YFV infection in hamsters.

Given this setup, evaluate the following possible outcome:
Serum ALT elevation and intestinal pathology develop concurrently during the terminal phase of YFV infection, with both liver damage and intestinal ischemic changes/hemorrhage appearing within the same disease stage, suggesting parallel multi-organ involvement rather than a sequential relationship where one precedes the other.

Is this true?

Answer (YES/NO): NO